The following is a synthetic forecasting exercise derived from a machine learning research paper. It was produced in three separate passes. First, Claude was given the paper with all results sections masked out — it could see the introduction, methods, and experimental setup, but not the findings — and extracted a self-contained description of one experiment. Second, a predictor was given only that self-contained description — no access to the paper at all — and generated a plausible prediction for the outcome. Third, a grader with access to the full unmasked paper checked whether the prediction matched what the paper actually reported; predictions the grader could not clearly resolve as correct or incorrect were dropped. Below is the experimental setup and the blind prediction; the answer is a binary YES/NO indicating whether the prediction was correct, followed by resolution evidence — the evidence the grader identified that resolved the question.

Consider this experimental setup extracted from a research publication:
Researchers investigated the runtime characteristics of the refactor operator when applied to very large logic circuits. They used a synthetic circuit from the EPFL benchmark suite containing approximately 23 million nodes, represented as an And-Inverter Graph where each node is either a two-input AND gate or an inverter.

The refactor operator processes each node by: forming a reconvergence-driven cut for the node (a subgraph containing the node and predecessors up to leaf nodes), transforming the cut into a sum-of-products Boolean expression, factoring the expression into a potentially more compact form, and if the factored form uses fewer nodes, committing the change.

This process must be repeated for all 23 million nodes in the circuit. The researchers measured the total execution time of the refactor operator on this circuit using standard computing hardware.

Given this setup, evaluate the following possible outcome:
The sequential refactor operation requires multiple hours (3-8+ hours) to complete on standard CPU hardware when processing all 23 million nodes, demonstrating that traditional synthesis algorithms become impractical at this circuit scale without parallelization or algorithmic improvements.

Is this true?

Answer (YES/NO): NO